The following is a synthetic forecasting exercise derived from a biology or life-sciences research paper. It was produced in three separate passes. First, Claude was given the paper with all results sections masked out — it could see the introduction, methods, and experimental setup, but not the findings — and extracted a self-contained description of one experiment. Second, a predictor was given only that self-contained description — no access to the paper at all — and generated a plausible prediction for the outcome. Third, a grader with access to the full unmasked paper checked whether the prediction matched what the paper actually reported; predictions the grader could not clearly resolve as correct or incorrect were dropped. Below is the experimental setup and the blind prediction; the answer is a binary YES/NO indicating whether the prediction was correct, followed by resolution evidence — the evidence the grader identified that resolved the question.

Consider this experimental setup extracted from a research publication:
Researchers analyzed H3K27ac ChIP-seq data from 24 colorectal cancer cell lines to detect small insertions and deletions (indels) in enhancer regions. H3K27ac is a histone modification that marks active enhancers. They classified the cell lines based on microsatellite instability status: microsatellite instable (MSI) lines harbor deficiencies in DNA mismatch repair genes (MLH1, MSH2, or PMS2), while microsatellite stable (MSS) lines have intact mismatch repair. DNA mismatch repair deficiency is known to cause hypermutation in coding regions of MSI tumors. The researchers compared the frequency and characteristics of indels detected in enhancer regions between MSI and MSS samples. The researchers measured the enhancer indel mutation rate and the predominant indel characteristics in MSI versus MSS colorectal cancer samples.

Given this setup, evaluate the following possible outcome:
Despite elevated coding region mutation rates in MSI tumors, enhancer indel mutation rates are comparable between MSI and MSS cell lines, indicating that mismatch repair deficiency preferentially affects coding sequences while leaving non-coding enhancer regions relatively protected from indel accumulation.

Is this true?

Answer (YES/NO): NO